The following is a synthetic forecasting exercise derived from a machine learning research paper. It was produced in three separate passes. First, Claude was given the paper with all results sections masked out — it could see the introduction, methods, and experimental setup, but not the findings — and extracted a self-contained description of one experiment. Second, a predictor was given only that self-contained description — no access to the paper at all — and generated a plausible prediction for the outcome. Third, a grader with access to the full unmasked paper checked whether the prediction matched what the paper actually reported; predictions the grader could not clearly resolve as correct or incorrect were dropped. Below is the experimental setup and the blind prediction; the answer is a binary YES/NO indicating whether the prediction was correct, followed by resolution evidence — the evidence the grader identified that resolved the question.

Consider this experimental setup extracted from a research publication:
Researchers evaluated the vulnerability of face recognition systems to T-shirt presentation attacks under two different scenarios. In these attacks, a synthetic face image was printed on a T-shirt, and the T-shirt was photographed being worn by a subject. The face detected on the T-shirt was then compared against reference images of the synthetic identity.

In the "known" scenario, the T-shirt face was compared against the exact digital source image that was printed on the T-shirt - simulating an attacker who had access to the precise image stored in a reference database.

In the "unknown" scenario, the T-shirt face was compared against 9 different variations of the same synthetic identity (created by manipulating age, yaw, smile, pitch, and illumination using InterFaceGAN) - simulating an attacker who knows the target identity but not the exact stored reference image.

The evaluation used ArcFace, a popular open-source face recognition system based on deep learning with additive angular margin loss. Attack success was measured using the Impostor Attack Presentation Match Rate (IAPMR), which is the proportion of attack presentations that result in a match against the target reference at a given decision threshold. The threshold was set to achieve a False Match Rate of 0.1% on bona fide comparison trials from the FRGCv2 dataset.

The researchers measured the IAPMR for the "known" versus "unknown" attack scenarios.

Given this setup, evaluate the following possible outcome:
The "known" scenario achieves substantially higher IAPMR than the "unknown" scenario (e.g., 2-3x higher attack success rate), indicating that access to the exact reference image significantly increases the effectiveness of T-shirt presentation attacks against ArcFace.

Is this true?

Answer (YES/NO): NO